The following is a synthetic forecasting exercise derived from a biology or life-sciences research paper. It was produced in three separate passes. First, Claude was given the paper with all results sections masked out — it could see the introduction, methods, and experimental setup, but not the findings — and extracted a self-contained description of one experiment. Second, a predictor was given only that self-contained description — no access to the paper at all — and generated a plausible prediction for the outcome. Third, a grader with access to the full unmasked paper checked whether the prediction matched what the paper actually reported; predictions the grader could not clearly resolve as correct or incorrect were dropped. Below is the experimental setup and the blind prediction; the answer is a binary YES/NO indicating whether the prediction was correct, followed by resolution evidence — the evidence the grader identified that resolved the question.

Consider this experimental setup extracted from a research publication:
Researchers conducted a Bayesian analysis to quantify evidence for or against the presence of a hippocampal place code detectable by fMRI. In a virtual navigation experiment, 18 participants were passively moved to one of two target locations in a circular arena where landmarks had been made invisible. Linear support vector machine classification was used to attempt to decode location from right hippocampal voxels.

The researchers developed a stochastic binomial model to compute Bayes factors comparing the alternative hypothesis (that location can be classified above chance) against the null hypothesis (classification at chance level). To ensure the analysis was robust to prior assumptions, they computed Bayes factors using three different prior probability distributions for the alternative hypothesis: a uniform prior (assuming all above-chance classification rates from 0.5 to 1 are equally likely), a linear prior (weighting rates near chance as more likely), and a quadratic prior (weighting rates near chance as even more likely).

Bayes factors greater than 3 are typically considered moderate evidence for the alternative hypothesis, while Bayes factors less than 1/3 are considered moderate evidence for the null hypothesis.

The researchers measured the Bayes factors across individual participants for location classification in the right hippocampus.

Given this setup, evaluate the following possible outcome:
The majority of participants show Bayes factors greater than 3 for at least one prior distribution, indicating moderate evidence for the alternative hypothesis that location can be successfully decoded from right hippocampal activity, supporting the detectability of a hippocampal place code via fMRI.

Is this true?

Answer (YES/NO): NO